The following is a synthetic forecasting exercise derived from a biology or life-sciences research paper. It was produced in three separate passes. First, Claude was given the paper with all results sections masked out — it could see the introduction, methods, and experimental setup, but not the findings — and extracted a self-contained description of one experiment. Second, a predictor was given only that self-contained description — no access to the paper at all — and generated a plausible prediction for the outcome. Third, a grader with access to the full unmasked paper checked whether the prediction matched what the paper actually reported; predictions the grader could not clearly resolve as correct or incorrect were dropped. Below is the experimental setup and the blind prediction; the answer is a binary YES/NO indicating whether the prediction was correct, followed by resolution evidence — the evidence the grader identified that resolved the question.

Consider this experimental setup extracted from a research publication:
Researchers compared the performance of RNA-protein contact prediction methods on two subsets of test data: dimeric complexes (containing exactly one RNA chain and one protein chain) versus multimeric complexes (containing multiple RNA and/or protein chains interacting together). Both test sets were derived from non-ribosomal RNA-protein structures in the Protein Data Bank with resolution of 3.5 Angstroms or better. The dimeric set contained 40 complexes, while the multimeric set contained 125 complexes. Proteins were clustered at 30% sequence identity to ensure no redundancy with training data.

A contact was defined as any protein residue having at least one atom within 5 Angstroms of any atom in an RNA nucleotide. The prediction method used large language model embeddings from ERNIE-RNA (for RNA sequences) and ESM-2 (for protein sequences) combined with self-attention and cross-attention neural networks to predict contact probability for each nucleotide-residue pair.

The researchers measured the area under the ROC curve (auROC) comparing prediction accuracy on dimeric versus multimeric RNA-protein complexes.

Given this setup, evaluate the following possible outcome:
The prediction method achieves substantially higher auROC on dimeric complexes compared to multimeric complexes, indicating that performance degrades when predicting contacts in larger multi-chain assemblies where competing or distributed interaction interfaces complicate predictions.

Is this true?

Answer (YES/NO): NO